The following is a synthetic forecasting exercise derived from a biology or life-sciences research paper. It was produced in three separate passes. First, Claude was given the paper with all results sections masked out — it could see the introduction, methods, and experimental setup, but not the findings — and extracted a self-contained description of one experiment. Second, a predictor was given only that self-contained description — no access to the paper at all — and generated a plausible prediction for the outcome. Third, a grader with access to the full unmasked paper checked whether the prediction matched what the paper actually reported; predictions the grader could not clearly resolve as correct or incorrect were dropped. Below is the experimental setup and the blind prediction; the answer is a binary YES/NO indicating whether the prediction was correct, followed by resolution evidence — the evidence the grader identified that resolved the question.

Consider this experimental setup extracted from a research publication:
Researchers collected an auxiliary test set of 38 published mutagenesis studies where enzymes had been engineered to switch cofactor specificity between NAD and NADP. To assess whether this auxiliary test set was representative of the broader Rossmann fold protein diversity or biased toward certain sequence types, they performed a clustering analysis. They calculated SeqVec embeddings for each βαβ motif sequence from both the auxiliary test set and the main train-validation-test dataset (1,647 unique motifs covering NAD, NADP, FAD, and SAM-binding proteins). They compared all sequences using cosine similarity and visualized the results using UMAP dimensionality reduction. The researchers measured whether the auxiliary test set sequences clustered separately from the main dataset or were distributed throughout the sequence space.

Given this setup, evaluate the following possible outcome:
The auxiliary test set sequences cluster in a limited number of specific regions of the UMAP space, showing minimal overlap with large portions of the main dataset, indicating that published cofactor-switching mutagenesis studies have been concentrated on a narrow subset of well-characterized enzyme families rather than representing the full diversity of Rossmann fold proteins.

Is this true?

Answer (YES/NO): NO